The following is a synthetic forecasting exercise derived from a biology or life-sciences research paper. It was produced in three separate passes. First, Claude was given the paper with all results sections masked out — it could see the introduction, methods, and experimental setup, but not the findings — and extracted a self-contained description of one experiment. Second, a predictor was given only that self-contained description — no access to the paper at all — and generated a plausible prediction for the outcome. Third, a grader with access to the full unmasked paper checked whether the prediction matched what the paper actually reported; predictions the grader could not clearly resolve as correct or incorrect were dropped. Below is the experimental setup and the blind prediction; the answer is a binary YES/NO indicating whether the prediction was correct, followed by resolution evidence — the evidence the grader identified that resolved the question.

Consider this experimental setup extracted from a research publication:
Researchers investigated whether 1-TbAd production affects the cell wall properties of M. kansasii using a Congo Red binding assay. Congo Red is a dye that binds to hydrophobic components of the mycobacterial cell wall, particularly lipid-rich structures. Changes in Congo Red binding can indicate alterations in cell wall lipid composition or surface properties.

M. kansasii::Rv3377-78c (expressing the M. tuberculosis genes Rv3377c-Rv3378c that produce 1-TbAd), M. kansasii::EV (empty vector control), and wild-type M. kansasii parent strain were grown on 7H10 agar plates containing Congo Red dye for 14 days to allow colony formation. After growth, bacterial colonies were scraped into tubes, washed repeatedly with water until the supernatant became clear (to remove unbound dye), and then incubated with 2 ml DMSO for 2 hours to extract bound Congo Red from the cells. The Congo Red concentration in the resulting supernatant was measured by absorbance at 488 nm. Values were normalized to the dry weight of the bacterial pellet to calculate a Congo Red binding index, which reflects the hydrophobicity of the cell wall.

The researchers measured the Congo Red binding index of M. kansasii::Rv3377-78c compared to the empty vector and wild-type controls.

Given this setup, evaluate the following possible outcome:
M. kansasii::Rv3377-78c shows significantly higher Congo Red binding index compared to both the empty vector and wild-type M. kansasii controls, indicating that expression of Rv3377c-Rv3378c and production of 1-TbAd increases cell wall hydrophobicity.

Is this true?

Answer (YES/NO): NO